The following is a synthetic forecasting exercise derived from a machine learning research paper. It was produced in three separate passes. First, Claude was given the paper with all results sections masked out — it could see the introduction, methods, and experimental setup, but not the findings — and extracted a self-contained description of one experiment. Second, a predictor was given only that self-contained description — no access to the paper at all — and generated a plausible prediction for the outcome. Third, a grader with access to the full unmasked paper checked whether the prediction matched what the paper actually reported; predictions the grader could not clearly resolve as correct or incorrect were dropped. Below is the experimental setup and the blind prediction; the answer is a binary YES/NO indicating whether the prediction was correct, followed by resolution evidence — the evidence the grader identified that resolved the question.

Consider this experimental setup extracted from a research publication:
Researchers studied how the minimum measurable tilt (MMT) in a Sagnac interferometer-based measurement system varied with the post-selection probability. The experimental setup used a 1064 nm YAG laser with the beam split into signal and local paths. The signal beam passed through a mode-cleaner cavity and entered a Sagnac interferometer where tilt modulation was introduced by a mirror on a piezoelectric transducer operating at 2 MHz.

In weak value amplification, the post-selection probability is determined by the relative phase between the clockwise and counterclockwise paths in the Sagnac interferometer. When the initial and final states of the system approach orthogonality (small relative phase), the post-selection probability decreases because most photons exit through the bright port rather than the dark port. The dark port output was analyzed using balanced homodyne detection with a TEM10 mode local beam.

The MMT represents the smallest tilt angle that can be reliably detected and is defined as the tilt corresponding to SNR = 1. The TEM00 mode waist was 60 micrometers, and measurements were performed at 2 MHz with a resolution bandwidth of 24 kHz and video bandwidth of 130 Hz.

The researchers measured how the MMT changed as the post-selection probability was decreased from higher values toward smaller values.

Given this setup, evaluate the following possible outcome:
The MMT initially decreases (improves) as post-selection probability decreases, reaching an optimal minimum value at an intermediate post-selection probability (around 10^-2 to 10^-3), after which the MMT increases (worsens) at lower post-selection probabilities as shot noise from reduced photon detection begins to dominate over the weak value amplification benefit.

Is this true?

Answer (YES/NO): NO